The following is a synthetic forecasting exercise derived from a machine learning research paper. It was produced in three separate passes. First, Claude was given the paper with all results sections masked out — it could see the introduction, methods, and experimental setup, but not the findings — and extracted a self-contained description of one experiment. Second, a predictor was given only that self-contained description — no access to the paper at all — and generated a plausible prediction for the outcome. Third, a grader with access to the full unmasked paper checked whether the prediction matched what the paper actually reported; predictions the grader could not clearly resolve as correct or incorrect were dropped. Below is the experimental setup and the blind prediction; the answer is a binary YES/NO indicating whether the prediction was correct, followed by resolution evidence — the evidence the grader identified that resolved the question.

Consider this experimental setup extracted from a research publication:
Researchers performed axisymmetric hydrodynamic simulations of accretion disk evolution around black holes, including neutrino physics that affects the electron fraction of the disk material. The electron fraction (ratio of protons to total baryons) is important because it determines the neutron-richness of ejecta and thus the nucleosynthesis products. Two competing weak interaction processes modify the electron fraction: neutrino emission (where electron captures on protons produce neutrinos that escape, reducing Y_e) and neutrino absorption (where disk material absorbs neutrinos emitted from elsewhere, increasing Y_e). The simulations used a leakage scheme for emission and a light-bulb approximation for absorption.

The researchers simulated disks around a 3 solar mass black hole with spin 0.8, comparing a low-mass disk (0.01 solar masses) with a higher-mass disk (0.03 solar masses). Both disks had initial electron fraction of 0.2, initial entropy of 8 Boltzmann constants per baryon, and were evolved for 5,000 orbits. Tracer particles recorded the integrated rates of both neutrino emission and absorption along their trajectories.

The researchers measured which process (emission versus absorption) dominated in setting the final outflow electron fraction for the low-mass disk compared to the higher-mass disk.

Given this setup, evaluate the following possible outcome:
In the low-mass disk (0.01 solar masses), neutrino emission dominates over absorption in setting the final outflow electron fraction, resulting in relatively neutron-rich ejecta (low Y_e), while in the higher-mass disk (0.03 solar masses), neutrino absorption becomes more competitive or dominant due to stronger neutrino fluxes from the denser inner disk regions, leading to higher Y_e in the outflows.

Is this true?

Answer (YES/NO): NO